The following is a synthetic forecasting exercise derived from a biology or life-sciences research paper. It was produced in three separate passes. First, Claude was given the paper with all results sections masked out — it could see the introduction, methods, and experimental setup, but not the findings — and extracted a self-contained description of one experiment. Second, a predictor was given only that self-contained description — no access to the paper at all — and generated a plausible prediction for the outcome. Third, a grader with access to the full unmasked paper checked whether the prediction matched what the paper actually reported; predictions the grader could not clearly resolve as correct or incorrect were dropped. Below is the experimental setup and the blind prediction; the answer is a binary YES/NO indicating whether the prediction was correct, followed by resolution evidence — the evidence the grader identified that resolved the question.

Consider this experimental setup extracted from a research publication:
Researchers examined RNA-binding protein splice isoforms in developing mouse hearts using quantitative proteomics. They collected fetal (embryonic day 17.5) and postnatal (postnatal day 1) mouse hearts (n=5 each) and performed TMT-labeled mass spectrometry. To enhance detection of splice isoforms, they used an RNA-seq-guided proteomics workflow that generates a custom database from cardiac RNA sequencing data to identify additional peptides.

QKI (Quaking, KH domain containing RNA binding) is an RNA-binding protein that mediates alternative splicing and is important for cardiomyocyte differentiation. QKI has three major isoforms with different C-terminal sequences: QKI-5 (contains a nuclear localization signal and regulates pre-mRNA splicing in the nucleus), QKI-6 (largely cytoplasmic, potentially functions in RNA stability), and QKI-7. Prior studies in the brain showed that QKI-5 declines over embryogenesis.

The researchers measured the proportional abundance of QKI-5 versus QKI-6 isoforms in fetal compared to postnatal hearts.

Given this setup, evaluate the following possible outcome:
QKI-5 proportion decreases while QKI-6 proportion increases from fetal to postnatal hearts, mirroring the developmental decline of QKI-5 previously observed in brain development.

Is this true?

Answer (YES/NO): YES